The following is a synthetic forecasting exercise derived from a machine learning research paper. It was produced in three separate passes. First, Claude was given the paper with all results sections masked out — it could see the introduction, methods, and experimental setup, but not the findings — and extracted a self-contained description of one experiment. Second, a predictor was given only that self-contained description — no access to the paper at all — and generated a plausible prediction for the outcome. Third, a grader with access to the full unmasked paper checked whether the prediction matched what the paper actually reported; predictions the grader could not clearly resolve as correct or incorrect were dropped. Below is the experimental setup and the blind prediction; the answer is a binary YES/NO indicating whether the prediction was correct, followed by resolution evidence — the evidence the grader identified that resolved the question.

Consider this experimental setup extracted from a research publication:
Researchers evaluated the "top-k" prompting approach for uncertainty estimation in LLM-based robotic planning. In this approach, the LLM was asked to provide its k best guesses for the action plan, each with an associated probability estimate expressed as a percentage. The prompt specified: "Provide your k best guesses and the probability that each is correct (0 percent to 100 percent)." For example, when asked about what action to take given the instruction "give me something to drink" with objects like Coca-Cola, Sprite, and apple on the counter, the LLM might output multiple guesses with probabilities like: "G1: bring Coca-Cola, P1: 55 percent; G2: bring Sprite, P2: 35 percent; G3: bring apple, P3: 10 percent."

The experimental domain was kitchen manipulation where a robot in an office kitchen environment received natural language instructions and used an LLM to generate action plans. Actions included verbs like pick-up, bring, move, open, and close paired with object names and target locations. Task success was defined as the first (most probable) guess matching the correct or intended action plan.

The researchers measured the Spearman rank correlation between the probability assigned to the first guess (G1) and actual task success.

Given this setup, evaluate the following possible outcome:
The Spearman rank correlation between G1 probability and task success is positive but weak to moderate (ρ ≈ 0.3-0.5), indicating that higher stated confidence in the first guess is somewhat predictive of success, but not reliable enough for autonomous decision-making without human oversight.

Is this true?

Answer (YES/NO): NO